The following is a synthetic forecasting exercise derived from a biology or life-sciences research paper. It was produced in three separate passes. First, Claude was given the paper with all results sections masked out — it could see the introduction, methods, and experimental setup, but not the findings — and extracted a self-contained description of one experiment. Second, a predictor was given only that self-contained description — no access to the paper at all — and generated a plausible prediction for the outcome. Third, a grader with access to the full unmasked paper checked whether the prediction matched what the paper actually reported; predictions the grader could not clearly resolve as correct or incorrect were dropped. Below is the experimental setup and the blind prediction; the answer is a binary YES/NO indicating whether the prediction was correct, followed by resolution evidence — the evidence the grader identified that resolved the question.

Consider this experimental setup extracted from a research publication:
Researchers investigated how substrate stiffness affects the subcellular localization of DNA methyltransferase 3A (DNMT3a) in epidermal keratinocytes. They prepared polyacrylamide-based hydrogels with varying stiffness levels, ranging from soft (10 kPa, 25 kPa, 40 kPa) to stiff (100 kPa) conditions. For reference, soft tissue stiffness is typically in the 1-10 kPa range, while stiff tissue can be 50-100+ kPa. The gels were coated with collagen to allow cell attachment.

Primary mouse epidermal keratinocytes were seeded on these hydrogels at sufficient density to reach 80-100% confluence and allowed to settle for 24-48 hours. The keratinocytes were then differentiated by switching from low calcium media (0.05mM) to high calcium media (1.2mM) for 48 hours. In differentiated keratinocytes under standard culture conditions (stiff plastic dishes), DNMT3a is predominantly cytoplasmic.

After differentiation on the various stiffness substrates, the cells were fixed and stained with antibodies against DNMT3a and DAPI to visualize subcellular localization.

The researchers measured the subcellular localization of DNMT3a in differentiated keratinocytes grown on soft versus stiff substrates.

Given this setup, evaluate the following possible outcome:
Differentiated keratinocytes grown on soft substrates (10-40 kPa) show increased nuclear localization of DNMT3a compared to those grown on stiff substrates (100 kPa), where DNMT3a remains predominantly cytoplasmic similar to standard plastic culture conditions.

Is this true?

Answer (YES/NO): YES